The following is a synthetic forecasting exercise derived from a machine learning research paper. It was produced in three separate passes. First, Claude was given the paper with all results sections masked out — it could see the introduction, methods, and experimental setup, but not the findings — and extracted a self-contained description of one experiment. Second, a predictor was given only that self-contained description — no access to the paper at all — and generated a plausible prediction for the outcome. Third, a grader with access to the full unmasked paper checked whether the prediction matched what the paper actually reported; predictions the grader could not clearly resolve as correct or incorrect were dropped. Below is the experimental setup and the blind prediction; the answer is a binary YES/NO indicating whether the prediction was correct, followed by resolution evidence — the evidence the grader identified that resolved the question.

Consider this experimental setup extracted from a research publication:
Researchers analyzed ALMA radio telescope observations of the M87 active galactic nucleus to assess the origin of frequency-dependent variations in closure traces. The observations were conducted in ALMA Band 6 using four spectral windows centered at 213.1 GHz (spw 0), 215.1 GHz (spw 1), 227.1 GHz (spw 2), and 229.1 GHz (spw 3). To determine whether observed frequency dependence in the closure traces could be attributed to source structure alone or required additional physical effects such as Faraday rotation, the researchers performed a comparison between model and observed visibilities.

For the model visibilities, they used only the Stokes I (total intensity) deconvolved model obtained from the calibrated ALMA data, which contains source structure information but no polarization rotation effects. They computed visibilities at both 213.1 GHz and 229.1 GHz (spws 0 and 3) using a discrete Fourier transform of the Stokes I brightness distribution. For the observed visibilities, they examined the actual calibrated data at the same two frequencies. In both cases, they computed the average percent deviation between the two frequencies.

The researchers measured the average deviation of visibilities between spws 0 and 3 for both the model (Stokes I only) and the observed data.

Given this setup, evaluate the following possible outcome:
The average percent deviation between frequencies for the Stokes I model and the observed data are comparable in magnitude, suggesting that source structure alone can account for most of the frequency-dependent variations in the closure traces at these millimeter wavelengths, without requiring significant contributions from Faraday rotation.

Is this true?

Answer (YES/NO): NO